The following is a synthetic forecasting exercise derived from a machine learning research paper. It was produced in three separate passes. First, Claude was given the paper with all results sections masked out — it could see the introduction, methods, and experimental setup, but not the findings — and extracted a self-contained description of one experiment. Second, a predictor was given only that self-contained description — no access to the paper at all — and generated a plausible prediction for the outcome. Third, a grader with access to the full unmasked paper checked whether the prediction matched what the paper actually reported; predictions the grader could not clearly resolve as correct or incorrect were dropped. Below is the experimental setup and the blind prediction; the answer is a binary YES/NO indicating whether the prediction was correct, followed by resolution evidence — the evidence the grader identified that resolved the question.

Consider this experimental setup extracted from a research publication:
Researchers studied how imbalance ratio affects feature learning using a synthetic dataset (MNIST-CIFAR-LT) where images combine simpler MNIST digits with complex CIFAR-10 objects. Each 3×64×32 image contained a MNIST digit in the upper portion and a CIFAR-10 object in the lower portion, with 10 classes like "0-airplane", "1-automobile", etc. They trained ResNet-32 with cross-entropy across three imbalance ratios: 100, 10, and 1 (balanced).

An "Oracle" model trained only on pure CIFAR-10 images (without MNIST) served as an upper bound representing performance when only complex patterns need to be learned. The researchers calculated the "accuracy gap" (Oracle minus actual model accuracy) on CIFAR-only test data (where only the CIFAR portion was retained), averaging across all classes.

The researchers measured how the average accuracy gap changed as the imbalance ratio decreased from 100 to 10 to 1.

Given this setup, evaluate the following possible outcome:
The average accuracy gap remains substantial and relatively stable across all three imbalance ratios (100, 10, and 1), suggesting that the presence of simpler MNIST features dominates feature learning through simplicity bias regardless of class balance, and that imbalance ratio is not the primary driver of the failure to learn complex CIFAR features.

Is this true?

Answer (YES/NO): NO